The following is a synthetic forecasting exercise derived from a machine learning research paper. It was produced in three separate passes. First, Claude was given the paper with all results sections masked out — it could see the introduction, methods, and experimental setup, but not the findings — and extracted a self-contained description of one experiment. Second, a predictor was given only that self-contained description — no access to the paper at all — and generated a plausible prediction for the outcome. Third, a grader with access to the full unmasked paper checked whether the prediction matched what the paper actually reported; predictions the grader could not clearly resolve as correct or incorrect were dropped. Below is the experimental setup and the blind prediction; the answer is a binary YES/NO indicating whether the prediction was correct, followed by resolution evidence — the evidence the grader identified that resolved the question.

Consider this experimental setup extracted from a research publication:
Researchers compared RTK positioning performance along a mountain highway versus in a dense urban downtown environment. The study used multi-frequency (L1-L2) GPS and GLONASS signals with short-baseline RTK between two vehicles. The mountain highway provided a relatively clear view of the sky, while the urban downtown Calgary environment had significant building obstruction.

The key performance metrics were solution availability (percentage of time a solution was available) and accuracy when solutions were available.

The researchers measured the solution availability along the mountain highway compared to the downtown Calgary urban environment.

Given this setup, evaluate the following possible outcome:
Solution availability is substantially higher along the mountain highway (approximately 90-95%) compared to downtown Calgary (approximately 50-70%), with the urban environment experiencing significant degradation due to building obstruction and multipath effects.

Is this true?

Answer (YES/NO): NO